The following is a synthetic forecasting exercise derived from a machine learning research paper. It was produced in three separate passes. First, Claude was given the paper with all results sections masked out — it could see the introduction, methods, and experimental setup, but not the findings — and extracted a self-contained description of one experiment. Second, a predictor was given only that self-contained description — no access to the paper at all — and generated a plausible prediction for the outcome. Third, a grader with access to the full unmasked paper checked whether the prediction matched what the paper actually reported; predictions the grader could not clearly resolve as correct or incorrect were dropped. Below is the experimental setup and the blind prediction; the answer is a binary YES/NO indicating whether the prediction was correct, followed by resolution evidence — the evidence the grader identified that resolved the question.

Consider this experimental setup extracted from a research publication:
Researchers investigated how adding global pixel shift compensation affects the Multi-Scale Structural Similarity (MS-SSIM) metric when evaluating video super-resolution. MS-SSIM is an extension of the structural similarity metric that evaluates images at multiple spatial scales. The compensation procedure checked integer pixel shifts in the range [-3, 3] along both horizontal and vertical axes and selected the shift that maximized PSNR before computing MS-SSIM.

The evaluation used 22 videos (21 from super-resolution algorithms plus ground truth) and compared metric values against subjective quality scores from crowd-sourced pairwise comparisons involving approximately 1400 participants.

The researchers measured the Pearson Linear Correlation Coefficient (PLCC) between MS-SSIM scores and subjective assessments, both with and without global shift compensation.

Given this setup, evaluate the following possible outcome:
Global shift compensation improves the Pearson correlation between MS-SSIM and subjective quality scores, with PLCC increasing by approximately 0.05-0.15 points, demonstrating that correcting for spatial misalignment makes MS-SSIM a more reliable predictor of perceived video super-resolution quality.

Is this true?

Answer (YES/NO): NO